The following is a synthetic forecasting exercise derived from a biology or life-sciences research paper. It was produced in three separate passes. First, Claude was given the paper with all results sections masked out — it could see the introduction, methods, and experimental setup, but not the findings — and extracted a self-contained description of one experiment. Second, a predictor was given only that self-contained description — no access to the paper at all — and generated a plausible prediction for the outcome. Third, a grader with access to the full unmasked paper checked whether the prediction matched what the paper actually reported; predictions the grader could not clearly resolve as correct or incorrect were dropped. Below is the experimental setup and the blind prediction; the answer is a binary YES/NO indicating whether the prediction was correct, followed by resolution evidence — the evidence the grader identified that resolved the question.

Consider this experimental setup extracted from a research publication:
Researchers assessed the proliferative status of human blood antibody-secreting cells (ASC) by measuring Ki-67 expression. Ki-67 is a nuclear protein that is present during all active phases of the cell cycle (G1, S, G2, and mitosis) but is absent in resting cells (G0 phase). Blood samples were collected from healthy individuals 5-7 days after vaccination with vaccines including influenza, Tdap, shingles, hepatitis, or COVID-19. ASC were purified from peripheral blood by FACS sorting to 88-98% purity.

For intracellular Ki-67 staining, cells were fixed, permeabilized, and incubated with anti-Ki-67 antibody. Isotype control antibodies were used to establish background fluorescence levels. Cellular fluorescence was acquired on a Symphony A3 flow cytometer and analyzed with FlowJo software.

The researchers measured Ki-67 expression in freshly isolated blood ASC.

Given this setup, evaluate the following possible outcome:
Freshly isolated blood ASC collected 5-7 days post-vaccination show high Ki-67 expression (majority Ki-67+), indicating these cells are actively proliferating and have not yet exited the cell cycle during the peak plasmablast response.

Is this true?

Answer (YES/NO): NO